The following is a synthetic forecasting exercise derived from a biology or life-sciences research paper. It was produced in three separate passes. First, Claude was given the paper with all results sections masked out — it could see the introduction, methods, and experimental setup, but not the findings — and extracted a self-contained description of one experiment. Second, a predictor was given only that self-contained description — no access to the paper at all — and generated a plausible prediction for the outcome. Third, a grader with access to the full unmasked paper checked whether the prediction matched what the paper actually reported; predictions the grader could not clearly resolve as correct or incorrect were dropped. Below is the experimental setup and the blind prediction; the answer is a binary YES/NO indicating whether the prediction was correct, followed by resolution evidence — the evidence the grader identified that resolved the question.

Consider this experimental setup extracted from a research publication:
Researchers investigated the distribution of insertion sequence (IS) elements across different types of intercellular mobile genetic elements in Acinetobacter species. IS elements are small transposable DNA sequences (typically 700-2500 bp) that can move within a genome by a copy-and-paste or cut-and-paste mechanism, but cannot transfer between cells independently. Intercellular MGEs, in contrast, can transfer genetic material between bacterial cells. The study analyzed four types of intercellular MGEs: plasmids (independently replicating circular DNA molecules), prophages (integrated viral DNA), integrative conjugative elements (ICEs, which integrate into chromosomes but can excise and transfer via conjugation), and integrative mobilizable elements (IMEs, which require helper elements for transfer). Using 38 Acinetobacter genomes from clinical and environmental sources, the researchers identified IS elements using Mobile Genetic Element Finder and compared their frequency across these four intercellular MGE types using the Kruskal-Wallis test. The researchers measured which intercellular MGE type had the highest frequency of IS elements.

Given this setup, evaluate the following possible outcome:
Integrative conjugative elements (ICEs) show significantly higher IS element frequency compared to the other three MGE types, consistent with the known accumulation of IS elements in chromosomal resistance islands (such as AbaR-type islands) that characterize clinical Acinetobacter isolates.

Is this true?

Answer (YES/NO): NO